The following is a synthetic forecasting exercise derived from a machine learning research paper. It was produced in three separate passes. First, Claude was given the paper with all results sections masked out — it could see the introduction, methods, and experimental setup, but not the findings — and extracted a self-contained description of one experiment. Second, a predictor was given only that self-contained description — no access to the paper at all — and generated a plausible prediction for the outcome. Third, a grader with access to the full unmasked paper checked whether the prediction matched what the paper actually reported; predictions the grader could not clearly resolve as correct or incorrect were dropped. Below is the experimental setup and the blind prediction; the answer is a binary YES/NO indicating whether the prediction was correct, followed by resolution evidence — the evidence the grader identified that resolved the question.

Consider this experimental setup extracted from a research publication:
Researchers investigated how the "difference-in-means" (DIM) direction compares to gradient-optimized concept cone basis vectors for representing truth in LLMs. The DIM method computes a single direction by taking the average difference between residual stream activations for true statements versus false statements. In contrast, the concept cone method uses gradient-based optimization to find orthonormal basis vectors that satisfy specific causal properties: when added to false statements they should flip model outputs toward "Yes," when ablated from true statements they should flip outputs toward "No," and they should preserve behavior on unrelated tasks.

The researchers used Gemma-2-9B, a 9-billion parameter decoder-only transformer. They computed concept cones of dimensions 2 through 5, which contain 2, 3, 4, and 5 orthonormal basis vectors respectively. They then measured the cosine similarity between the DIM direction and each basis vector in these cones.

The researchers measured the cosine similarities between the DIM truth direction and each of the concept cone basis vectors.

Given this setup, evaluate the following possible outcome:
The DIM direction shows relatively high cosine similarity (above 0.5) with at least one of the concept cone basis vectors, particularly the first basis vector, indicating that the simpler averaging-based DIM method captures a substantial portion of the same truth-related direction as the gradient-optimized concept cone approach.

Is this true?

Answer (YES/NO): NO